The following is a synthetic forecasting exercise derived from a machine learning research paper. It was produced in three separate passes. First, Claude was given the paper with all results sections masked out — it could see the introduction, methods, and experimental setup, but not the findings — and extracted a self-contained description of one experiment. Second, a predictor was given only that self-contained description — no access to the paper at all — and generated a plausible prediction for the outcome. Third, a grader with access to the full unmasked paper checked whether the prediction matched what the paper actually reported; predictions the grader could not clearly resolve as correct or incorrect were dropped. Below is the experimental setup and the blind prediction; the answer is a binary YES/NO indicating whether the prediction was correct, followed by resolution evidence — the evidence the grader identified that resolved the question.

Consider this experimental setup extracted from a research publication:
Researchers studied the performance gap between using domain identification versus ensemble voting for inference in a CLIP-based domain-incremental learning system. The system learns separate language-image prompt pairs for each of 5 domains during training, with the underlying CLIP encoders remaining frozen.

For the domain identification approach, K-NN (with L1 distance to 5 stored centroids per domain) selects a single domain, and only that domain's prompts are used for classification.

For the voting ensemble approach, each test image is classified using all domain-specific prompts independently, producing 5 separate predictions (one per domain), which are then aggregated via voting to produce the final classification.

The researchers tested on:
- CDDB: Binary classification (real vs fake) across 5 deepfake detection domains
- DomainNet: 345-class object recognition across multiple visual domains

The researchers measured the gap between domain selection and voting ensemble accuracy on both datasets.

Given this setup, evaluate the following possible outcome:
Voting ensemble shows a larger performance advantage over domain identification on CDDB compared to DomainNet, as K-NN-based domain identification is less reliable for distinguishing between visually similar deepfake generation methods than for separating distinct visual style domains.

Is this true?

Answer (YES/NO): NO